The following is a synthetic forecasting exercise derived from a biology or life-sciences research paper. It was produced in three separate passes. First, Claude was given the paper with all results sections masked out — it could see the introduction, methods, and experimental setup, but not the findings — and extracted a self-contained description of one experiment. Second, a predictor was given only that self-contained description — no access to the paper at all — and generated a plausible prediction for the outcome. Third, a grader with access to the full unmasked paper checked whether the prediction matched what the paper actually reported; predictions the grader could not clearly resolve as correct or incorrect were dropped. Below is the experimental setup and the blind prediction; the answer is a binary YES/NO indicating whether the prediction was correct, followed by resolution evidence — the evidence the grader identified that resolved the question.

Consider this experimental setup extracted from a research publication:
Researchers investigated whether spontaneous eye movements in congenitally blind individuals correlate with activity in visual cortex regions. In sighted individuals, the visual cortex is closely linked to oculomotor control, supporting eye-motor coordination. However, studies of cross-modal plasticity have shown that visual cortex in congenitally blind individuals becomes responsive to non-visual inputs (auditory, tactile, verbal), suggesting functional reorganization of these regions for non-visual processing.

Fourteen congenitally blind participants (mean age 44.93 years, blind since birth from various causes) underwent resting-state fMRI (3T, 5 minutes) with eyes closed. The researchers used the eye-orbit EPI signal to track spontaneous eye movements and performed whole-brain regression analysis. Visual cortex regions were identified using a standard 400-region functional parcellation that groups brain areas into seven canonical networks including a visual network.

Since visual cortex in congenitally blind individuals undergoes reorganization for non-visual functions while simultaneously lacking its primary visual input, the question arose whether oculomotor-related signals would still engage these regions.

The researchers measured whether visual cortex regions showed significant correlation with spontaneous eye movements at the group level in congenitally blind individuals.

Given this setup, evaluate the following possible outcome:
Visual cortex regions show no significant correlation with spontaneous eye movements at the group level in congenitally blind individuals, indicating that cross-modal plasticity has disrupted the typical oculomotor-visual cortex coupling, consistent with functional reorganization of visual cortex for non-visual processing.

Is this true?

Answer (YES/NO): NO